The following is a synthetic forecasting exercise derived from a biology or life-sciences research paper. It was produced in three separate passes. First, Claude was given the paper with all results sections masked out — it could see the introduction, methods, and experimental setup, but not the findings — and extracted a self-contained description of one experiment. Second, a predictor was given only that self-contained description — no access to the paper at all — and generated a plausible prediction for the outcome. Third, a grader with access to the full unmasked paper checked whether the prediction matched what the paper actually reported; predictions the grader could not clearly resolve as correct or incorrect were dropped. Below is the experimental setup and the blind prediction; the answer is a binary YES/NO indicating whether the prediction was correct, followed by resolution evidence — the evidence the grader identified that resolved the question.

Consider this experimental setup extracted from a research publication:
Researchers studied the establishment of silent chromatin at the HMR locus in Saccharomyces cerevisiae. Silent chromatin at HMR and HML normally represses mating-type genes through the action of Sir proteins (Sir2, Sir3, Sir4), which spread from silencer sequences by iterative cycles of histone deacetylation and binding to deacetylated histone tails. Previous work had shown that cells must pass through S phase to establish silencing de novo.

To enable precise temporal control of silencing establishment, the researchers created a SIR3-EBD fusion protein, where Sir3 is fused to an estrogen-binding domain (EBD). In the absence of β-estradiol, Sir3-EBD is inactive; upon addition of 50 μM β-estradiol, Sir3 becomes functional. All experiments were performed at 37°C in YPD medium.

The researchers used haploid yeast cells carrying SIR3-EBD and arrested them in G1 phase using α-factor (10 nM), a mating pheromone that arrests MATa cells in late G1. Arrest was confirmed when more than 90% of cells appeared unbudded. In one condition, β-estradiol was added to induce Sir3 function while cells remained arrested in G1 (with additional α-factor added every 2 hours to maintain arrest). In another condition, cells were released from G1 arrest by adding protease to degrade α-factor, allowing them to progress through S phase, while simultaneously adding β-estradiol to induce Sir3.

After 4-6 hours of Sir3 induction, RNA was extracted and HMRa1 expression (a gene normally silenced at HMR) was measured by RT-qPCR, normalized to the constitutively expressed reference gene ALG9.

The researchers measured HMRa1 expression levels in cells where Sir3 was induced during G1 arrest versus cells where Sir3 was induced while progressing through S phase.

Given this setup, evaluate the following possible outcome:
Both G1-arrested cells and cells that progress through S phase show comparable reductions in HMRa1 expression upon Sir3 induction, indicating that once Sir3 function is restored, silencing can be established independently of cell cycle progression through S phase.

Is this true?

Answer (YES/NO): NO